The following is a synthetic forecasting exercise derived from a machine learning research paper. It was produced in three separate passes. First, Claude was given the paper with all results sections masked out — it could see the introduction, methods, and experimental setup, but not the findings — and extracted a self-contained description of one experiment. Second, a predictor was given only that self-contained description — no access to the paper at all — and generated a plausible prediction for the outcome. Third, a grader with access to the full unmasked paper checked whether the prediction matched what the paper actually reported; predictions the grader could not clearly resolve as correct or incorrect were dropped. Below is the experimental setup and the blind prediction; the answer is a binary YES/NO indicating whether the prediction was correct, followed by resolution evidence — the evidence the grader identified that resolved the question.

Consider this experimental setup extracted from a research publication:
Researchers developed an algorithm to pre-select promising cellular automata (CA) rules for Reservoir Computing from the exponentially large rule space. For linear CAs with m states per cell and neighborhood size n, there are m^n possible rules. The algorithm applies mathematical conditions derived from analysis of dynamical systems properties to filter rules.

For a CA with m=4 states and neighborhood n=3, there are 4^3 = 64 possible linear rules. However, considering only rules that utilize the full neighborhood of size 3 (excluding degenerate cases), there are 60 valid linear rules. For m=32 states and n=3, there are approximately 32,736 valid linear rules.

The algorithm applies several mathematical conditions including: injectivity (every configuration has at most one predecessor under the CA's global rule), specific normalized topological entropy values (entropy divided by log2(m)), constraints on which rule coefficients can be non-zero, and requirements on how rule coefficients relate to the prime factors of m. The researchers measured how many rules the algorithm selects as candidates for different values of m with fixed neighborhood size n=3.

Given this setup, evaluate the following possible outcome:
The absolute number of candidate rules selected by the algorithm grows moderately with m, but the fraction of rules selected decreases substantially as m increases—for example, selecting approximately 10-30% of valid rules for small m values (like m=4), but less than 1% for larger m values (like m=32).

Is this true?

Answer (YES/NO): NO